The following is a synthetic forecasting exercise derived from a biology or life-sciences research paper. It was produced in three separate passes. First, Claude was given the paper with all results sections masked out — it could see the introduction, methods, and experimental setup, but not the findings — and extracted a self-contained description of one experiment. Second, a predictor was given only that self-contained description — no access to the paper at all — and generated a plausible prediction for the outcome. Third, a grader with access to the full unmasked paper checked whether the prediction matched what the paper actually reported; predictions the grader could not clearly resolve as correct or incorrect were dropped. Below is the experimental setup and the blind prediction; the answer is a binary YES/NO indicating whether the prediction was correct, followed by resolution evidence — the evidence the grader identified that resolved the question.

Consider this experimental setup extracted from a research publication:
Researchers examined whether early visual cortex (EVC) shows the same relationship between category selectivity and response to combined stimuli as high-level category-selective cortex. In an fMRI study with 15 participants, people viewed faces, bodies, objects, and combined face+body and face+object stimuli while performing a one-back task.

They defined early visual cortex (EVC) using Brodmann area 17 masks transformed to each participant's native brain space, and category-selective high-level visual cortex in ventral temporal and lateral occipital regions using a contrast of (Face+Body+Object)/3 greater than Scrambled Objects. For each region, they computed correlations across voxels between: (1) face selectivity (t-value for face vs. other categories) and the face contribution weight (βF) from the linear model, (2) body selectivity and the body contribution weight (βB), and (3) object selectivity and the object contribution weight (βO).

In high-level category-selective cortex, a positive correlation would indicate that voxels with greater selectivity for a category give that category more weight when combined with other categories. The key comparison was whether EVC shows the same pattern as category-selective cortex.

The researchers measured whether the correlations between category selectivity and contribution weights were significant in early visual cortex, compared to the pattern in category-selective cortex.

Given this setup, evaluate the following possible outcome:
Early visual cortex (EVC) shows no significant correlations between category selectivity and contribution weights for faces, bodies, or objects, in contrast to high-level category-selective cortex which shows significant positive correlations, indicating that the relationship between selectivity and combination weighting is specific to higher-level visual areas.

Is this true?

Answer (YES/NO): YES